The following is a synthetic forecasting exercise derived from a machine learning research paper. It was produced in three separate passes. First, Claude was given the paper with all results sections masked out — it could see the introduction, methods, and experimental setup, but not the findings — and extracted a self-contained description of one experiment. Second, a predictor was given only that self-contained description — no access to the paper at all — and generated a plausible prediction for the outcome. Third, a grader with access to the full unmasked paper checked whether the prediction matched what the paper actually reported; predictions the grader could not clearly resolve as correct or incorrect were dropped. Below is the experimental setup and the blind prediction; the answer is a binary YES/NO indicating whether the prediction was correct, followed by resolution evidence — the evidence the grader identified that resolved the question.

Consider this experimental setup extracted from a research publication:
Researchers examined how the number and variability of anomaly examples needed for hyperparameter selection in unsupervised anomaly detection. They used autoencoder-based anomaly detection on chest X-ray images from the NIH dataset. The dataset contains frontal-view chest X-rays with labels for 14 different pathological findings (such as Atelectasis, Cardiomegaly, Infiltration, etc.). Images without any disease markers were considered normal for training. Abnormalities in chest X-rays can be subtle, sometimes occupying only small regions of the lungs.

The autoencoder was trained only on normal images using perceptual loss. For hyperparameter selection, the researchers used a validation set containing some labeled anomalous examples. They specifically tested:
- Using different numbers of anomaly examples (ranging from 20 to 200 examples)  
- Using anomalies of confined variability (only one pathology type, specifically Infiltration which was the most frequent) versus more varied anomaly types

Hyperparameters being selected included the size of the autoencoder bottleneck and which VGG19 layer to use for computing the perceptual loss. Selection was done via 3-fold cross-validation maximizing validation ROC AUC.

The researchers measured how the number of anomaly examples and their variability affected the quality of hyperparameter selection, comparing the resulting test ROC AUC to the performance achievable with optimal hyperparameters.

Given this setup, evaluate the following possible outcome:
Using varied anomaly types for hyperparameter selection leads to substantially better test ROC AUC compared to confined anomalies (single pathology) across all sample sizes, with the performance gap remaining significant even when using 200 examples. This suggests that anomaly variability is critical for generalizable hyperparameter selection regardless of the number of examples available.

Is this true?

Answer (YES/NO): NO